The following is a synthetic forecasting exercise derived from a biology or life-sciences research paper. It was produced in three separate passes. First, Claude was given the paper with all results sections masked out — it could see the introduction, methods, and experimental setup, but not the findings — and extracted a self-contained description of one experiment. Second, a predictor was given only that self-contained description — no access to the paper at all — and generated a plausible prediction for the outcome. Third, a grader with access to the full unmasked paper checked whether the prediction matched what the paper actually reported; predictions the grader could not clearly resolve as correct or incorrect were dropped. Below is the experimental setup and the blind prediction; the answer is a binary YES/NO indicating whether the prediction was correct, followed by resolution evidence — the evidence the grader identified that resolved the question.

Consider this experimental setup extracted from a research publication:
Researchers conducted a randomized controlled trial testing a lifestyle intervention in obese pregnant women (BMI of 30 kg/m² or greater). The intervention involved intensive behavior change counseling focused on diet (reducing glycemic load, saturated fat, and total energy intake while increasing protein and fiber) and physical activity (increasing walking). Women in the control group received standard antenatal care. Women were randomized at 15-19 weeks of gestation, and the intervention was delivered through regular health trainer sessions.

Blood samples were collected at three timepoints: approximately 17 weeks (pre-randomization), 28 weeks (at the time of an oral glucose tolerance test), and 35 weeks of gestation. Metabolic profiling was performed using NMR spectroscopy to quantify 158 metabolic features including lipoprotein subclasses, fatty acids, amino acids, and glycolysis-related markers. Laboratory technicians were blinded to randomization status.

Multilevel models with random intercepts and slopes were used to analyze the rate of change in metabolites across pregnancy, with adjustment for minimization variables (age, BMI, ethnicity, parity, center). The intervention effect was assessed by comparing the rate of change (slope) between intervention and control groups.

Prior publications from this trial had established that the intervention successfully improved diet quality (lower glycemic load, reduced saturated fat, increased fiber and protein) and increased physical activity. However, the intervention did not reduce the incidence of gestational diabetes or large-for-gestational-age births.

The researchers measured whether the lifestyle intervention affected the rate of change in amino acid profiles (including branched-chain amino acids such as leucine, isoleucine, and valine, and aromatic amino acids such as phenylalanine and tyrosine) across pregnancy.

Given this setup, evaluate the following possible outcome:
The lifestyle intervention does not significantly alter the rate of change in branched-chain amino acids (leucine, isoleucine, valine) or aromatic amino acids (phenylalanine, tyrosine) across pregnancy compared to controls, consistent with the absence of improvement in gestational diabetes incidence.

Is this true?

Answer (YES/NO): YES